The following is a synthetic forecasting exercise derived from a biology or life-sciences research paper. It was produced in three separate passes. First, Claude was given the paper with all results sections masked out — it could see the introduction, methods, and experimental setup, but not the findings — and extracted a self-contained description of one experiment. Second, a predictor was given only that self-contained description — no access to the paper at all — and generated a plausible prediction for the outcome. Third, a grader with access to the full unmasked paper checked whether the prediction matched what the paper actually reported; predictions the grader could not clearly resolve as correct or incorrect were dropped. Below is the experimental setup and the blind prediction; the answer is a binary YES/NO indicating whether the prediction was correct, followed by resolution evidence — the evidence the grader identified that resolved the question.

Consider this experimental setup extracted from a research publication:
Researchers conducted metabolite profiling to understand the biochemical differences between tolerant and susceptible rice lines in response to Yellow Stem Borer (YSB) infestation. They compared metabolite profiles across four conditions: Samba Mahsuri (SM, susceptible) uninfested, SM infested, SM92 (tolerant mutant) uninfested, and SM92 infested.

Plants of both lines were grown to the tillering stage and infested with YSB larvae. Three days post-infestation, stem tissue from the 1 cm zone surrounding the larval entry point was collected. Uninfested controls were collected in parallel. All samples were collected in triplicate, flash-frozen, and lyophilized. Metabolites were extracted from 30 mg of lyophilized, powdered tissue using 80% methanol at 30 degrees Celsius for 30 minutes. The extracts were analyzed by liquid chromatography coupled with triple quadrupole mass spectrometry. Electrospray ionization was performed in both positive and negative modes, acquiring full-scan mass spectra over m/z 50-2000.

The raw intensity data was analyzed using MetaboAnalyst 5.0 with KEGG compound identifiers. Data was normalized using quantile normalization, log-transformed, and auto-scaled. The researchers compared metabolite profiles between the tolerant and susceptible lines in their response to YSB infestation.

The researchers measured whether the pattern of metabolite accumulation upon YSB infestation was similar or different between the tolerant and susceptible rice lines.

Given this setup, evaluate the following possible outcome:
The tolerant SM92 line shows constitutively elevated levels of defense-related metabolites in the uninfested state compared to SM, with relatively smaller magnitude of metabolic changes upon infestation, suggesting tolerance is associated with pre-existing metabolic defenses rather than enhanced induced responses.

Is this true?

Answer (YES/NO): NO